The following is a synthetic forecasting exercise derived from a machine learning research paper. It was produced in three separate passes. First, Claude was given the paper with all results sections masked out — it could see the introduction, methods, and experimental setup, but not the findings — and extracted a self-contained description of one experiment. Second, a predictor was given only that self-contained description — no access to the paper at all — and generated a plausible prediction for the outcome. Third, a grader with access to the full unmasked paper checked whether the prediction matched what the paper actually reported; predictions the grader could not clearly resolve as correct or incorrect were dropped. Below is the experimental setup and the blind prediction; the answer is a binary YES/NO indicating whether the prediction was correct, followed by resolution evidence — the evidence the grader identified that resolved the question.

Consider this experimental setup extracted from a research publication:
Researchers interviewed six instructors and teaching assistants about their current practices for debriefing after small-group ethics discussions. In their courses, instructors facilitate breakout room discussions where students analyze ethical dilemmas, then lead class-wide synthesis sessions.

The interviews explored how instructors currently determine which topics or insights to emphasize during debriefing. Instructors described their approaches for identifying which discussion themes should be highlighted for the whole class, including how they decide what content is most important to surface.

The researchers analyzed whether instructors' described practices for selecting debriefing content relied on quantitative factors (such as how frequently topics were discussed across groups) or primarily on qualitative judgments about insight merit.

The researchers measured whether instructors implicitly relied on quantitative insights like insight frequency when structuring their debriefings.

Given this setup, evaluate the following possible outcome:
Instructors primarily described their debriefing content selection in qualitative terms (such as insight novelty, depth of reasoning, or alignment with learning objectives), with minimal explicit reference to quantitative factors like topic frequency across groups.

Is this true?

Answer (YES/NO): NO